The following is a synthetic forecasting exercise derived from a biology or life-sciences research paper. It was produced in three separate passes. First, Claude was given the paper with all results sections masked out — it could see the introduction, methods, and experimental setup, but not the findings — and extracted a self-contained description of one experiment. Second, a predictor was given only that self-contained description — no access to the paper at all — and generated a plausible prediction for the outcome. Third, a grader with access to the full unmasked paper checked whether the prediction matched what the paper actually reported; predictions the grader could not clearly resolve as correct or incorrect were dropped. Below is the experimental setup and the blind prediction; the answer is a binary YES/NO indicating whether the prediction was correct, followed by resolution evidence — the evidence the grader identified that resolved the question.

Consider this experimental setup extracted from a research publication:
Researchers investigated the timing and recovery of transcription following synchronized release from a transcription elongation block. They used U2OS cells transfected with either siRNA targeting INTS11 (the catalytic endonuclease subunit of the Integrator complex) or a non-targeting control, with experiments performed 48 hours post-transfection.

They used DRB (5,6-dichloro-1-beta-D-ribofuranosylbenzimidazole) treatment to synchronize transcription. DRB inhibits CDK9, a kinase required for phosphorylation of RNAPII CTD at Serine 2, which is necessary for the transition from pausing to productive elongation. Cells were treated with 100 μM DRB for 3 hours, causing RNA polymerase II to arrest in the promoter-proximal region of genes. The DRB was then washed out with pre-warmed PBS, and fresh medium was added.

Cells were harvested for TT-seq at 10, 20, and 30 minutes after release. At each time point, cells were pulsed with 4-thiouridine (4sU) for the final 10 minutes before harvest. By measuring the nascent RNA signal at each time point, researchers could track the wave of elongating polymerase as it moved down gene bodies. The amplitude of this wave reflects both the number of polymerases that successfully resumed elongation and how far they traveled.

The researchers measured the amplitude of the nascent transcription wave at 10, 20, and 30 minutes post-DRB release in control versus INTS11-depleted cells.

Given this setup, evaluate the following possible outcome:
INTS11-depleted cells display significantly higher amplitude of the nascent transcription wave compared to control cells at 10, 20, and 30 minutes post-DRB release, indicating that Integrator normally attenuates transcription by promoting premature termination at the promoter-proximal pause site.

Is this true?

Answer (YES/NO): NO